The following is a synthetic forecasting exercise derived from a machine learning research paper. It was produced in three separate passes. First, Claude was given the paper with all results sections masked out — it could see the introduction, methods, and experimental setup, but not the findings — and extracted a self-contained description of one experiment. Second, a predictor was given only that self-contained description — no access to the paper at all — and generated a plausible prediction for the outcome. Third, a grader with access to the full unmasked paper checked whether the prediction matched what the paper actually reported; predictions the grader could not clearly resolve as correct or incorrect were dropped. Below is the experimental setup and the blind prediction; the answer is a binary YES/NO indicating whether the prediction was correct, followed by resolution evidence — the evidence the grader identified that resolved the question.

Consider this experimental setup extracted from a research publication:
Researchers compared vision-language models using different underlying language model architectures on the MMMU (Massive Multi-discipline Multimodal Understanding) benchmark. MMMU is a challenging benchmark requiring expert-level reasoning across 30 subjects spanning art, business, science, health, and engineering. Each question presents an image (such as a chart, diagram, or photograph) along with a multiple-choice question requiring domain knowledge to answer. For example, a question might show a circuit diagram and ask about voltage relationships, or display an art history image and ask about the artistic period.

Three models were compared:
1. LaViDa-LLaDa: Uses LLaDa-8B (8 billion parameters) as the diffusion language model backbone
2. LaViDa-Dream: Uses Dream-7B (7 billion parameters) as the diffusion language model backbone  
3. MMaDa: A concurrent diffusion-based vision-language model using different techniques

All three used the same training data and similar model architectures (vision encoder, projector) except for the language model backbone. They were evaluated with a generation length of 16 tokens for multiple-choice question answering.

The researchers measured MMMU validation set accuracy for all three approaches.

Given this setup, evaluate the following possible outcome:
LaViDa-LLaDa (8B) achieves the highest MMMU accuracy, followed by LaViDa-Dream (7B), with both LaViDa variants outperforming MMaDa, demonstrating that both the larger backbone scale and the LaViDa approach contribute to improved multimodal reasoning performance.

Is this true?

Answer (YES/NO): YES